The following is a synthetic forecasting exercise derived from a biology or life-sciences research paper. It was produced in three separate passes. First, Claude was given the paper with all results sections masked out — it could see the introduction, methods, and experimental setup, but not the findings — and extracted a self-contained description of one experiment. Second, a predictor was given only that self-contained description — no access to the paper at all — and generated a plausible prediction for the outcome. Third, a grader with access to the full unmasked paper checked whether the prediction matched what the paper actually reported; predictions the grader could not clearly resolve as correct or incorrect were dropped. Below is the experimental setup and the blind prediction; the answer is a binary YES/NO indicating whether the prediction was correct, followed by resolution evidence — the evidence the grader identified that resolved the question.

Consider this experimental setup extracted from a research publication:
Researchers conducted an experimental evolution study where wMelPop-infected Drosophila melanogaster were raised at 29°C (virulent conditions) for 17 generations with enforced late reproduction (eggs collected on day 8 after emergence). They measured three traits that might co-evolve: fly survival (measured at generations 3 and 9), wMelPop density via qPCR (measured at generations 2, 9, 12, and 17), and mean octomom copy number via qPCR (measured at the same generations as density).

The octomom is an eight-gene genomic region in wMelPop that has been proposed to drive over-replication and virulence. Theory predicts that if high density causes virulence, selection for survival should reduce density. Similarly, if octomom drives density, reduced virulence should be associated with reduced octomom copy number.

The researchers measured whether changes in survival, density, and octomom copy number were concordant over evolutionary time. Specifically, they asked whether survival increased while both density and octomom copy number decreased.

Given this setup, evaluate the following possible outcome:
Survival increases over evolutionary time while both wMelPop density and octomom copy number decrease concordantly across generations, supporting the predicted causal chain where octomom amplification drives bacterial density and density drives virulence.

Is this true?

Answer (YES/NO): NO